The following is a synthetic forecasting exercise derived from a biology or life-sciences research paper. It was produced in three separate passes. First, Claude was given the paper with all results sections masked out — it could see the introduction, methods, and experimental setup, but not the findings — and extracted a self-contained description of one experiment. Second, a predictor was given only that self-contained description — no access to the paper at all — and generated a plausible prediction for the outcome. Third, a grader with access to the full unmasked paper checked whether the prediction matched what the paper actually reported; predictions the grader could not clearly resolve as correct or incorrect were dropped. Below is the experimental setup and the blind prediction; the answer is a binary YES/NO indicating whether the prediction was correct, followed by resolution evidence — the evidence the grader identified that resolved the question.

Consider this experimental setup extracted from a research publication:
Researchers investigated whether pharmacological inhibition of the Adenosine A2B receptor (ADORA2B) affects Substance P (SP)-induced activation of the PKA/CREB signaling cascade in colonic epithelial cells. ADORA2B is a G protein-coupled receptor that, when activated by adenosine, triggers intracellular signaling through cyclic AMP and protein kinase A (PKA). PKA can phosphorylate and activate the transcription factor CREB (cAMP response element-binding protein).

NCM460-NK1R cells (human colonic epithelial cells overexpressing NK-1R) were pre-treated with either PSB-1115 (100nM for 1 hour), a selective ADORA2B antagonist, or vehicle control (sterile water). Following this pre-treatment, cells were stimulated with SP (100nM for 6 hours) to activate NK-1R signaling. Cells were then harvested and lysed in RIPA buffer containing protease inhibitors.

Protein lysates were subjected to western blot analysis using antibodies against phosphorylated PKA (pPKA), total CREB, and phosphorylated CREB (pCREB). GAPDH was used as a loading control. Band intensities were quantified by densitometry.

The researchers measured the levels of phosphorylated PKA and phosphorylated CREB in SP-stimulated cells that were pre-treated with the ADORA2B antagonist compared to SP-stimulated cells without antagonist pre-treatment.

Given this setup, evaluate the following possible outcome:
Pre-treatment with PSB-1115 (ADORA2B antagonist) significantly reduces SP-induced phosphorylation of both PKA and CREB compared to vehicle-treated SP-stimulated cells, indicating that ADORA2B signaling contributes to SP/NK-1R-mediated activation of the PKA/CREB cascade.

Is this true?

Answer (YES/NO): YES